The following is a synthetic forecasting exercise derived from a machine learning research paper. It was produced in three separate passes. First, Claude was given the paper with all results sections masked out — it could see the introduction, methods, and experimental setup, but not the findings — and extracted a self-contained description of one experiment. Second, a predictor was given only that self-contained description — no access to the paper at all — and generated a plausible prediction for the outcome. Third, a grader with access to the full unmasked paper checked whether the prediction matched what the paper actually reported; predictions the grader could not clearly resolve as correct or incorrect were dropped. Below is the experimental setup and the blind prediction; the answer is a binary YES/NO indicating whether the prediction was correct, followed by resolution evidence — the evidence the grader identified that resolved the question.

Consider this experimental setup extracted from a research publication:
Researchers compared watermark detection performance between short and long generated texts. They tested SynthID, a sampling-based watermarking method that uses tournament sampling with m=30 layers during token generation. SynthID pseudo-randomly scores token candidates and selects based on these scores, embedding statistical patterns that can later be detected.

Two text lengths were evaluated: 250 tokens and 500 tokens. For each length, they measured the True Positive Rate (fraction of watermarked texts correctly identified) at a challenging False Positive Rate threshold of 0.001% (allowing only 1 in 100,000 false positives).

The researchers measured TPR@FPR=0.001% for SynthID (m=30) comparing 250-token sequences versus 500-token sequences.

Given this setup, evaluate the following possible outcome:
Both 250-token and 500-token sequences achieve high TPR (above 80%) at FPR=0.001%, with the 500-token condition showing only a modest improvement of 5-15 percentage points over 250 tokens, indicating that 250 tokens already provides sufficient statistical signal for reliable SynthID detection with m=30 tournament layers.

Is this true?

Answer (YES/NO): YES